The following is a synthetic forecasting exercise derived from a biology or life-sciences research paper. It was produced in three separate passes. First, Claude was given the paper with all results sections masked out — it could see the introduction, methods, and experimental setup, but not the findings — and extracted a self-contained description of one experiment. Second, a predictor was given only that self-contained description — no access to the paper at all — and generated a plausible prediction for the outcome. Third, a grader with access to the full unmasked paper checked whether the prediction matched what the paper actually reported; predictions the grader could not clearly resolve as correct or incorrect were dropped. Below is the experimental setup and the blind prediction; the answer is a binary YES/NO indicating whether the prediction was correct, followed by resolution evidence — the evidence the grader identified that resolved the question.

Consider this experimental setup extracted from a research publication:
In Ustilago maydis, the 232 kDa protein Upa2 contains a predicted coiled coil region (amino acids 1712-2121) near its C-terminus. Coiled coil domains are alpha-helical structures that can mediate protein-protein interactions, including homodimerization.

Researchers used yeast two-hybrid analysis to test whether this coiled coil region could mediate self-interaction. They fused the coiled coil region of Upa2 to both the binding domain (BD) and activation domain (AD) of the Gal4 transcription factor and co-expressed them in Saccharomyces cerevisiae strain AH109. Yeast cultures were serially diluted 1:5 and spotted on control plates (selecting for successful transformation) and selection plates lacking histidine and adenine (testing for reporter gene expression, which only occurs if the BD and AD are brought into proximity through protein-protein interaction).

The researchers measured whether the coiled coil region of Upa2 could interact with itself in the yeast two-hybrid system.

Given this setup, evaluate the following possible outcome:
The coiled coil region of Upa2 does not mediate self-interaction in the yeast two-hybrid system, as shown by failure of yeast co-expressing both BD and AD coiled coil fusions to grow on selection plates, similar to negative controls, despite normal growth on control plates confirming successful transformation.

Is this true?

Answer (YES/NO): NO